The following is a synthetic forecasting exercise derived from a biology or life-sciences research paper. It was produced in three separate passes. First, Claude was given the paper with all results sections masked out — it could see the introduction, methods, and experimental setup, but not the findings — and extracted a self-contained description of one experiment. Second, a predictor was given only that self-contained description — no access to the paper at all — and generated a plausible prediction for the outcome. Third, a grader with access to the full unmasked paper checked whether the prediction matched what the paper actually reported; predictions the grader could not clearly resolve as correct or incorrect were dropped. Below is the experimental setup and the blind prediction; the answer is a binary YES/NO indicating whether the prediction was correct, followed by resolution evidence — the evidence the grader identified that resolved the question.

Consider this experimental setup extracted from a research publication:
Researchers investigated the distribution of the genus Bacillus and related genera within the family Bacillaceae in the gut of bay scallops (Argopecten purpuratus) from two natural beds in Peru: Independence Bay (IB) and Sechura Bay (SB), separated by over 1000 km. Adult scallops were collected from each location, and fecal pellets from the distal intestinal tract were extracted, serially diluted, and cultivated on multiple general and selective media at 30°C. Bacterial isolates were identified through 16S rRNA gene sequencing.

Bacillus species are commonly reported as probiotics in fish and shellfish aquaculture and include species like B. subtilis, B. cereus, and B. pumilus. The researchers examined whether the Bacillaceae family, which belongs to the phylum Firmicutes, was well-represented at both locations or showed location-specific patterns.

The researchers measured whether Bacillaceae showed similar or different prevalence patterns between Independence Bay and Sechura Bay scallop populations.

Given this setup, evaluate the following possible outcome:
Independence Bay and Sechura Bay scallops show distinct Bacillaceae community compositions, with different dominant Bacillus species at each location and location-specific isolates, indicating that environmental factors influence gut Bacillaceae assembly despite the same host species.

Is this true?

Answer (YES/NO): YES